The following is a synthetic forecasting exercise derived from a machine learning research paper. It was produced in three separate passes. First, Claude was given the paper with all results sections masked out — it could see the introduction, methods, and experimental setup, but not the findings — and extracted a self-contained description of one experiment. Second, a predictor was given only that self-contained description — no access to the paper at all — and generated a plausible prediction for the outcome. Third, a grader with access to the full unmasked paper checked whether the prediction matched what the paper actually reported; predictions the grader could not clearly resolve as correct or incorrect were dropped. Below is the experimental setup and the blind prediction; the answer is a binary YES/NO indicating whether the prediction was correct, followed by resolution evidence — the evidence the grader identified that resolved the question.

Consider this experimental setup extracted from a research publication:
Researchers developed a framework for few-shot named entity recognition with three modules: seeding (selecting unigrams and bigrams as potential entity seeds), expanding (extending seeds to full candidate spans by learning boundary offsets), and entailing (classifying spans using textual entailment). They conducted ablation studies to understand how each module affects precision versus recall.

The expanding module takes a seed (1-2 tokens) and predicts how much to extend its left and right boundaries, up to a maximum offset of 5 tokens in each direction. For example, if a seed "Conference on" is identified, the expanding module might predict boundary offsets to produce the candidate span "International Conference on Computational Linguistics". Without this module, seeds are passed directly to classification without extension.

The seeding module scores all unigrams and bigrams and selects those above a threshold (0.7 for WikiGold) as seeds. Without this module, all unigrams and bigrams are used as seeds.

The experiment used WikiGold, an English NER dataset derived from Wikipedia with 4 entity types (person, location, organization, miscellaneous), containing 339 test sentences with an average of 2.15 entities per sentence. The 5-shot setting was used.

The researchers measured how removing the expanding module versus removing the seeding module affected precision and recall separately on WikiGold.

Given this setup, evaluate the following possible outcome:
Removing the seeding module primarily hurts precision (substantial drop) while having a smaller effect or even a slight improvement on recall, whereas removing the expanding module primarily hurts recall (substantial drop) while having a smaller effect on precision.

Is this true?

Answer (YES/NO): NO